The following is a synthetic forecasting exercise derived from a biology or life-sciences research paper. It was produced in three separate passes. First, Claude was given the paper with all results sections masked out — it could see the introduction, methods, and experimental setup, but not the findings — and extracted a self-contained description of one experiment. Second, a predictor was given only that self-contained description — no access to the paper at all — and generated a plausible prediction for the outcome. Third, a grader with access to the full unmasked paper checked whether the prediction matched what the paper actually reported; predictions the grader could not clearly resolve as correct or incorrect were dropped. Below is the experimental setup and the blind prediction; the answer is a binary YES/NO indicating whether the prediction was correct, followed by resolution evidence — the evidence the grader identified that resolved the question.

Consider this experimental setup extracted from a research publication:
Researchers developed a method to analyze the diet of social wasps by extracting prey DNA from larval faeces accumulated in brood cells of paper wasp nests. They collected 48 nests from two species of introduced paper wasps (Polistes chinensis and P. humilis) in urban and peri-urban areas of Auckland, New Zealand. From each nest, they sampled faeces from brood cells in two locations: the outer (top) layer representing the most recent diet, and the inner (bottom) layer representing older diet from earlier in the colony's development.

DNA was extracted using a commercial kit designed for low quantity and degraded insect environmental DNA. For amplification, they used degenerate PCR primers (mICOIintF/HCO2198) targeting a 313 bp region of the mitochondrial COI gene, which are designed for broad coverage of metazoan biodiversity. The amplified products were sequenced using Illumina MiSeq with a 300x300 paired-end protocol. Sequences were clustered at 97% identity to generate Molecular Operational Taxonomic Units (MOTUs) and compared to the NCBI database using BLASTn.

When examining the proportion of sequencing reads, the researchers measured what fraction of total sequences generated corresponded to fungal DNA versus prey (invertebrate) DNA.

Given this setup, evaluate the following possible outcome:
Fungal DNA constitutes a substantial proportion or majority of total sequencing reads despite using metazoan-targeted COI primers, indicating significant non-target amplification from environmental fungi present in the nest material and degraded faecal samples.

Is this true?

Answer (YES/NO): YES